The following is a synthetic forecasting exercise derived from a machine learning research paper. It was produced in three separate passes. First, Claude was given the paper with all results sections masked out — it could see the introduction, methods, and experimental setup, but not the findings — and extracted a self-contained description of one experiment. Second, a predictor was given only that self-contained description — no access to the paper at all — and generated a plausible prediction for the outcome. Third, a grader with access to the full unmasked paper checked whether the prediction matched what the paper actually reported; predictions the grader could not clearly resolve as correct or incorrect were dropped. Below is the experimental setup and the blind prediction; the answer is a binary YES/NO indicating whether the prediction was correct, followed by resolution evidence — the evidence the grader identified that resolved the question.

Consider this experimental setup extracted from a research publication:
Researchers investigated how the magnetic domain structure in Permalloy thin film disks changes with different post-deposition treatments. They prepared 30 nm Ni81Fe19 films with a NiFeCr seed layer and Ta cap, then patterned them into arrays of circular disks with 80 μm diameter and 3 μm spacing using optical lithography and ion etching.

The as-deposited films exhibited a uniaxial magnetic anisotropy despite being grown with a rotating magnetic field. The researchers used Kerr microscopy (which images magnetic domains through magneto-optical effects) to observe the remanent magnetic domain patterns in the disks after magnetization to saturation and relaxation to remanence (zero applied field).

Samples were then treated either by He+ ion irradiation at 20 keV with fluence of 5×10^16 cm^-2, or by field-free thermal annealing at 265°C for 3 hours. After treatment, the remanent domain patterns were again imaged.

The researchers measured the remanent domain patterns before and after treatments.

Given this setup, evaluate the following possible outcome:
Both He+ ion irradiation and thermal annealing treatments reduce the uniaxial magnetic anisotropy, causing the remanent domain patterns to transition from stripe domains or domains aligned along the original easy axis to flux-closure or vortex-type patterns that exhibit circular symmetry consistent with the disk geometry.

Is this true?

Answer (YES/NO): NO